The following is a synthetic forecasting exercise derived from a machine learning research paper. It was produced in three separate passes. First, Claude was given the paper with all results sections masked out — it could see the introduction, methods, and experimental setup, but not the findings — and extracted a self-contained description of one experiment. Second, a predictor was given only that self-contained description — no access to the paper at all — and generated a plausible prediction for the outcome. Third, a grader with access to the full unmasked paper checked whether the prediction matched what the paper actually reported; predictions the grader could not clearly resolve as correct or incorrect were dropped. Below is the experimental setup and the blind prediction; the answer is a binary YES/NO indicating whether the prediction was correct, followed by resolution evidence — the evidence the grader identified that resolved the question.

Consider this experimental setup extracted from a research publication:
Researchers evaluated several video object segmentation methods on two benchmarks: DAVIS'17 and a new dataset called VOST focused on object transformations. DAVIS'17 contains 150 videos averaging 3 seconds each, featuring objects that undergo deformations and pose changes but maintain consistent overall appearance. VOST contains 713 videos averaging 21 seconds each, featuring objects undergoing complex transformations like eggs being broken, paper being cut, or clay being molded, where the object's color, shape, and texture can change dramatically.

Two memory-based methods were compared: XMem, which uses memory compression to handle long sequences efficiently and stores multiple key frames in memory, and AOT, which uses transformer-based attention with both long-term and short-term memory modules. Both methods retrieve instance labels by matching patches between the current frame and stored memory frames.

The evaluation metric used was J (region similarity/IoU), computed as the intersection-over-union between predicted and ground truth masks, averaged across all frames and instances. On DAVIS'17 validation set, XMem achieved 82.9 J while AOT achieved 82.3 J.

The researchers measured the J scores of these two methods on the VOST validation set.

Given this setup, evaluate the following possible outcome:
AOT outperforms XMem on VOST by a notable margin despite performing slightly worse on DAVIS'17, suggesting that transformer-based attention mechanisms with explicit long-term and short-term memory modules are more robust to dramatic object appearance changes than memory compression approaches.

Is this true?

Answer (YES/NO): YES